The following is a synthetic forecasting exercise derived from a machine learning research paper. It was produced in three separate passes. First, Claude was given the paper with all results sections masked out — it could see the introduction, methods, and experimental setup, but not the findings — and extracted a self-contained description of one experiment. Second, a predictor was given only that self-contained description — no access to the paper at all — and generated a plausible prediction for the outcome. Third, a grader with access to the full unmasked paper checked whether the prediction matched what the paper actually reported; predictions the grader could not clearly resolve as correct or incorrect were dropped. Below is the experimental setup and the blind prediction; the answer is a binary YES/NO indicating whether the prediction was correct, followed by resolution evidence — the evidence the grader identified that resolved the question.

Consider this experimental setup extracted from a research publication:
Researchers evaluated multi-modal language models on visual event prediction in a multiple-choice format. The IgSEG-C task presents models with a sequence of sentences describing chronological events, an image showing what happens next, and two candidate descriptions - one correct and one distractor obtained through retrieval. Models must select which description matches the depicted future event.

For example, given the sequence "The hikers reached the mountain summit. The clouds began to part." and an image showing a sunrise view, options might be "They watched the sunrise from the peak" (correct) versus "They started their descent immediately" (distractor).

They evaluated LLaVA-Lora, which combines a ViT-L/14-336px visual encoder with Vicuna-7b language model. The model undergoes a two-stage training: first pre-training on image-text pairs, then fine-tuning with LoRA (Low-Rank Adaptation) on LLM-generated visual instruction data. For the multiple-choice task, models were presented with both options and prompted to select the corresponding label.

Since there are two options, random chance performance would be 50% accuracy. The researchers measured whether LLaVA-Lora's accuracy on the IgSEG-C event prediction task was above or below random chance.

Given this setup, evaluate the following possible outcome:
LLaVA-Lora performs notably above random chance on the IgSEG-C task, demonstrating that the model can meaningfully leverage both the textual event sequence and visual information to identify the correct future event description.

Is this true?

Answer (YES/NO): NO